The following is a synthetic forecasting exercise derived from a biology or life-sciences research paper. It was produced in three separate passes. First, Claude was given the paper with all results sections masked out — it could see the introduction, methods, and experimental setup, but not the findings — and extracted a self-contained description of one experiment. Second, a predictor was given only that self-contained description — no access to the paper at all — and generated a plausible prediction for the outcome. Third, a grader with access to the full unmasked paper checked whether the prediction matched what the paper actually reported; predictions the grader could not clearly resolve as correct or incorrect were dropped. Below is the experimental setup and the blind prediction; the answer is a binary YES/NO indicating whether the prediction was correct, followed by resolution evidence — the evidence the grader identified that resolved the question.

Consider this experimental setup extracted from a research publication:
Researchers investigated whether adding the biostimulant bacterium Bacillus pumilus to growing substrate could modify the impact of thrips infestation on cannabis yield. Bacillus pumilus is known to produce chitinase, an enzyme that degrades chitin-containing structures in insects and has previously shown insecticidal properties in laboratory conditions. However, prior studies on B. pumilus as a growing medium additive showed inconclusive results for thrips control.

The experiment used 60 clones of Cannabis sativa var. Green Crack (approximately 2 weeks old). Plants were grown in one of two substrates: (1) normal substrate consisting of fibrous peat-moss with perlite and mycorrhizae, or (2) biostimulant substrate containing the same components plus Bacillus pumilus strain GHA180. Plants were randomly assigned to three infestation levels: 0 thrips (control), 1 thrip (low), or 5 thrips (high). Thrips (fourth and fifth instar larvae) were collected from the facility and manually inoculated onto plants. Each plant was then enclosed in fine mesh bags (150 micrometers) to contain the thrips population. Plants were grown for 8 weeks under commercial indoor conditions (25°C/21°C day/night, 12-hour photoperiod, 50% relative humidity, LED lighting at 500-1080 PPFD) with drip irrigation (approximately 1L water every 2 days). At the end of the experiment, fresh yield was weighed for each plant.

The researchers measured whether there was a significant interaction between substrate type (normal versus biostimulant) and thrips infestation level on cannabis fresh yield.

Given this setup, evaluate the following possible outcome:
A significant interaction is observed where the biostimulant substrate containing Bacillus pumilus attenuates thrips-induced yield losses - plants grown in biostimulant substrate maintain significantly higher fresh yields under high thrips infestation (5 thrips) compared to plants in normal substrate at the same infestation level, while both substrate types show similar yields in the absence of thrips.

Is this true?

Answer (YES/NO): NO